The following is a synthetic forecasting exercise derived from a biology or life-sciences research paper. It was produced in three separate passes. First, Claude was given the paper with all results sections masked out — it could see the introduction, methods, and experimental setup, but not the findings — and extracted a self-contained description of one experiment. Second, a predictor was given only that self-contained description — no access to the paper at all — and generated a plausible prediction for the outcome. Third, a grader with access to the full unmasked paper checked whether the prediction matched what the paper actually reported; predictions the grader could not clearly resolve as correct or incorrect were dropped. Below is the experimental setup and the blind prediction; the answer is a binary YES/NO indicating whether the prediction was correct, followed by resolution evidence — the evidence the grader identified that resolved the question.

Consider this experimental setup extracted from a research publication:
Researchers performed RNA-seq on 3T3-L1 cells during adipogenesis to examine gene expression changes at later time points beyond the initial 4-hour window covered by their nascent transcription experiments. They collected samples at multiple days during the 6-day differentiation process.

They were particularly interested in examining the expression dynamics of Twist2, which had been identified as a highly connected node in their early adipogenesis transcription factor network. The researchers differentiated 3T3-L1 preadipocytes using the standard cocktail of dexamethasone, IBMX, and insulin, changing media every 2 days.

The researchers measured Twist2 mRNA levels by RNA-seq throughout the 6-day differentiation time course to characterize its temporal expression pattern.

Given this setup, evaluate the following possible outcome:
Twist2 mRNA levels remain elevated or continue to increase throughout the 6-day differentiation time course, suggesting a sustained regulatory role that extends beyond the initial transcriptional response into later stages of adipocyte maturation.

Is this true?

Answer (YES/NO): NO